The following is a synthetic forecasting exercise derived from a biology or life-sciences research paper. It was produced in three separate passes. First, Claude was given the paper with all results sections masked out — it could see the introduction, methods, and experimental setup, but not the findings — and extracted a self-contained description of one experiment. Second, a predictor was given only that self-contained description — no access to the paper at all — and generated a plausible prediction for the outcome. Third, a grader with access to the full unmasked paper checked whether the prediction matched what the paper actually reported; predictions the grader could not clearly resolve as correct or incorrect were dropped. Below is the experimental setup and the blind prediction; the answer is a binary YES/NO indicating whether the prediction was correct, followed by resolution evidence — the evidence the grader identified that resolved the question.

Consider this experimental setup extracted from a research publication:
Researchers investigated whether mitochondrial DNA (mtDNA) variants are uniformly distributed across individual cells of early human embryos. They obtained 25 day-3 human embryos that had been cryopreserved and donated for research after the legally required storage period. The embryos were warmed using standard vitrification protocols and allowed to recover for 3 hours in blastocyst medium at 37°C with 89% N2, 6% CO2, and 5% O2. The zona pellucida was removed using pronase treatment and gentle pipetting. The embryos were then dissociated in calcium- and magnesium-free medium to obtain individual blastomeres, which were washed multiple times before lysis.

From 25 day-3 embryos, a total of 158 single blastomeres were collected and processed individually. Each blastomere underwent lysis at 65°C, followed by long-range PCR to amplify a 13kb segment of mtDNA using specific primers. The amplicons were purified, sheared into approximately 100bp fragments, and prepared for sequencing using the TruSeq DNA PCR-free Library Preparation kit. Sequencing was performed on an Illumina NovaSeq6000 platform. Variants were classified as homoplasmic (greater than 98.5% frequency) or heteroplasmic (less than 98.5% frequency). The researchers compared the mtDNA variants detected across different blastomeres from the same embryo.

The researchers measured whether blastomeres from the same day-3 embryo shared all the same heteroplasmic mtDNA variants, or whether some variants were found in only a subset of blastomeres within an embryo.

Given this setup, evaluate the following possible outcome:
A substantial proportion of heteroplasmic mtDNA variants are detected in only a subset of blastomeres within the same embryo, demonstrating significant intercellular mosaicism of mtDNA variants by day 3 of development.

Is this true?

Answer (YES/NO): YES